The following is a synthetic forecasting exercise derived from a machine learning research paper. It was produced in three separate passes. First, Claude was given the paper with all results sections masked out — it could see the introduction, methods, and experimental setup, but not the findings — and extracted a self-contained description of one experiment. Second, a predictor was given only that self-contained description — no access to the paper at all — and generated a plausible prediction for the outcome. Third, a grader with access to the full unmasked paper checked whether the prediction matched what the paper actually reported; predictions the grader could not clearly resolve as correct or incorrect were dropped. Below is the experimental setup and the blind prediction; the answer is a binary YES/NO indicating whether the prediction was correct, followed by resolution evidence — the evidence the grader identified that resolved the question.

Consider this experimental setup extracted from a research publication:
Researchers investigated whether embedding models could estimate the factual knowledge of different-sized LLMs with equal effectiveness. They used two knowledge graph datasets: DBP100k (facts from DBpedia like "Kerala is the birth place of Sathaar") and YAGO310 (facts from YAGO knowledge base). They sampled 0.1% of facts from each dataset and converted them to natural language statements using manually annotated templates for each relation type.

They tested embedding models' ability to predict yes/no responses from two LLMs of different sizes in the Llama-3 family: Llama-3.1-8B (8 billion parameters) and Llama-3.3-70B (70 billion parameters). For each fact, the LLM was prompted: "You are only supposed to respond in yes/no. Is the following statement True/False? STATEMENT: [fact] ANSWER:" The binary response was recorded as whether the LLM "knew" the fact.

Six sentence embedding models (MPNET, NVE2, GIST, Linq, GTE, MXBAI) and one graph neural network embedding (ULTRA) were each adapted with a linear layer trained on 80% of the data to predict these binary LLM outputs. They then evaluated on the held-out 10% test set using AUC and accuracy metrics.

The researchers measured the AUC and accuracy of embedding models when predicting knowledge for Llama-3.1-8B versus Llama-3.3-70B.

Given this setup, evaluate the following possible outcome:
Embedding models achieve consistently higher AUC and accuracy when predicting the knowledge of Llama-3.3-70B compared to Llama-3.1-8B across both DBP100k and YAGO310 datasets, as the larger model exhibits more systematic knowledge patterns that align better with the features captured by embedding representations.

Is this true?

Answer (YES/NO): NO